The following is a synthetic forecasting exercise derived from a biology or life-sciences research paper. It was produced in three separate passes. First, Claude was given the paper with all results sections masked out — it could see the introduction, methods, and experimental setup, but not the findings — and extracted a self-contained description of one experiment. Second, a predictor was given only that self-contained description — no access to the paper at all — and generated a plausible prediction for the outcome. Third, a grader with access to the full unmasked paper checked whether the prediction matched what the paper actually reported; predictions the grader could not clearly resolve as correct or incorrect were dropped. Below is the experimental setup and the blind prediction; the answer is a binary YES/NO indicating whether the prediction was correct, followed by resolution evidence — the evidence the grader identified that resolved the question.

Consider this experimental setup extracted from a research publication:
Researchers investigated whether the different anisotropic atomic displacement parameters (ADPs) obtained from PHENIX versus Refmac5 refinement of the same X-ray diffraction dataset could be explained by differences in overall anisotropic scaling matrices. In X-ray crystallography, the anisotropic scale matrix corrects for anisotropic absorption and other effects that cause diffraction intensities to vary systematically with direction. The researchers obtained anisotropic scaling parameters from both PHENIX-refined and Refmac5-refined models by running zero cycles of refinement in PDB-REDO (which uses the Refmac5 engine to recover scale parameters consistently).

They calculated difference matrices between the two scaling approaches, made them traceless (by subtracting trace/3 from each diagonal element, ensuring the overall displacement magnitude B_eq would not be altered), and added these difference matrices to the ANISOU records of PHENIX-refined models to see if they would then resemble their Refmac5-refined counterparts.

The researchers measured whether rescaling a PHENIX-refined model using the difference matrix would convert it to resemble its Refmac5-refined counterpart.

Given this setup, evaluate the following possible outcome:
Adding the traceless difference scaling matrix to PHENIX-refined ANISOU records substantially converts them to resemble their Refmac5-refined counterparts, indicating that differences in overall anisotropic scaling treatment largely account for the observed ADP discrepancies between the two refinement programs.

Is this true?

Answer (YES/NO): YES